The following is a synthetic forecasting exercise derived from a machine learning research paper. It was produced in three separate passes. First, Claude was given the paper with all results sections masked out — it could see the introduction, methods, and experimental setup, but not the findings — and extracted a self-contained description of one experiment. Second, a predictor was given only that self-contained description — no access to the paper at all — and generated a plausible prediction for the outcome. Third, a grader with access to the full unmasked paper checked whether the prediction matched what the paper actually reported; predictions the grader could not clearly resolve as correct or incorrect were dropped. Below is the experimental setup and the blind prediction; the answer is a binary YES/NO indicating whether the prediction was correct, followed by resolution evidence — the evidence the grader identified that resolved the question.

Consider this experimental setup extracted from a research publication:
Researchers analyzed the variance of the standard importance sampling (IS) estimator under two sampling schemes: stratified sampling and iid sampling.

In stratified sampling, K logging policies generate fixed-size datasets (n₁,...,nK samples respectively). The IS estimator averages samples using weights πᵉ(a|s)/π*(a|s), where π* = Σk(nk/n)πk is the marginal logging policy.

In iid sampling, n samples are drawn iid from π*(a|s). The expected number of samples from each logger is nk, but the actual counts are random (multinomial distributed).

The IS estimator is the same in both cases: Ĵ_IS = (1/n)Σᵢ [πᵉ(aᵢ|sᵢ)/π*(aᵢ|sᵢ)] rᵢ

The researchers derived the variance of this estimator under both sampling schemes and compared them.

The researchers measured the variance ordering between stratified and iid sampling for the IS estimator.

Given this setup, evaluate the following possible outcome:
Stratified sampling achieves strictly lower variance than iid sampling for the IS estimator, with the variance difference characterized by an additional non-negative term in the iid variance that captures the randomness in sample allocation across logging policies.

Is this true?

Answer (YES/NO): NO